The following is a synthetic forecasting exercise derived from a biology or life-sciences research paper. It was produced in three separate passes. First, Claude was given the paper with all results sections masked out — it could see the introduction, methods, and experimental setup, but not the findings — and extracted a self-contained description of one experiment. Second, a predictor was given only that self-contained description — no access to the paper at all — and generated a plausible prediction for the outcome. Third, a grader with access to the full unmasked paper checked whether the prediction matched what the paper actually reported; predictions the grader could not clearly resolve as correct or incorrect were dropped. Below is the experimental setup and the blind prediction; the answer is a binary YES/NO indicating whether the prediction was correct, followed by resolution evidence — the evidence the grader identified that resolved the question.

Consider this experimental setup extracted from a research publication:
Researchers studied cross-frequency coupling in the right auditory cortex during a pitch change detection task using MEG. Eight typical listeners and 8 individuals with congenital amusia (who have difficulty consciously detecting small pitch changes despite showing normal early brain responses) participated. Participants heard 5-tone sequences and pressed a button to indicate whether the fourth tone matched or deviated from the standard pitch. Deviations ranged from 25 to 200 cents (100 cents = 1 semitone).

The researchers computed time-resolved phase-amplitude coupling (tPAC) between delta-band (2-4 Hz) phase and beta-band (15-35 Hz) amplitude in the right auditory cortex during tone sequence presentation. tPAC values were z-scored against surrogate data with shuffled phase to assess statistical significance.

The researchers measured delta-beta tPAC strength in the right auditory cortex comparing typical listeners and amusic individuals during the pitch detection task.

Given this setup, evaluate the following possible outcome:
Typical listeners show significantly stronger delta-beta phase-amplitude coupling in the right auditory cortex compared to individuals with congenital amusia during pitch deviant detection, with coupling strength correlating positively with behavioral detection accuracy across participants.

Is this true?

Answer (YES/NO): NO